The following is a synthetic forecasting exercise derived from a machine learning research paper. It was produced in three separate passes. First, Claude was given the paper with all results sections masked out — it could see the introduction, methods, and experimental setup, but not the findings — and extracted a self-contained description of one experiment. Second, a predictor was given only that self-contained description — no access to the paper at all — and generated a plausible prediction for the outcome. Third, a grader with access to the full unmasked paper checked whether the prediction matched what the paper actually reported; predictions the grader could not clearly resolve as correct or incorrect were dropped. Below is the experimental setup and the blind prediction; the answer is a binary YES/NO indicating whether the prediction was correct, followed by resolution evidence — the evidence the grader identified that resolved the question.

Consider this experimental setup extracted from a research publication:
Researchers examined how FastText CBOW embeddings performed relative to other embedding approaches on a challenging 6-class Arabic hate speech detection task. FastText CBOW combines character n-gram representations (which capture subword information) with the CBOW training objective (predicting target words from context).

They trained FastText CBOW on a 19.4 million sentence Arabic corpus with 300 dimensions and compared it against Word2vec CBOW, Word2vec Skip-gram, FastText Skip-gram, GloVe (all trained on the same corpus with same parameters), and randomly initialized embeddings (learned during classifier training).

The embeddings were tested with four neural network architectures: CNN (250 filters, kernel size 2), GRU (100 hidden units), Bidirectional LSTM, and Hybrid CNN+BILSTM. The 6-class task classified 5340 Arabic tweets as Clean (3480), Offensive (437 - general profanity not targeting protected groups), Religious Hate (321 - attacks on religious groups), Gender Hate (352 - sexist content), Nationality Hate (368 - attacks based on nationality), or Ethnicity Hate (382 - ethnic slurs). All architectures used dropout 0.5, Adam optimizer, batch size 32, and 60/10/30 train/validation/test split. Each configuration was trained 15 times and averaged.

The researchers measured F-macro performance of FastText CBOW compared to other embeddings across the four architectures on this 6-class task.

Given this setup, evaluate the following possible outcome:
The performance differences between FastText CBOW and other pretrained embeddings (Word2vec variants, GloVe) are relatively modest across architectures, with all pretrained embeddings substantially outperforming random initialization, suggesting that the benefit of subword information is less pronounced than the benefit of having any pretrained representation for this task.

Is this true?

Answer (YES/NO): NO